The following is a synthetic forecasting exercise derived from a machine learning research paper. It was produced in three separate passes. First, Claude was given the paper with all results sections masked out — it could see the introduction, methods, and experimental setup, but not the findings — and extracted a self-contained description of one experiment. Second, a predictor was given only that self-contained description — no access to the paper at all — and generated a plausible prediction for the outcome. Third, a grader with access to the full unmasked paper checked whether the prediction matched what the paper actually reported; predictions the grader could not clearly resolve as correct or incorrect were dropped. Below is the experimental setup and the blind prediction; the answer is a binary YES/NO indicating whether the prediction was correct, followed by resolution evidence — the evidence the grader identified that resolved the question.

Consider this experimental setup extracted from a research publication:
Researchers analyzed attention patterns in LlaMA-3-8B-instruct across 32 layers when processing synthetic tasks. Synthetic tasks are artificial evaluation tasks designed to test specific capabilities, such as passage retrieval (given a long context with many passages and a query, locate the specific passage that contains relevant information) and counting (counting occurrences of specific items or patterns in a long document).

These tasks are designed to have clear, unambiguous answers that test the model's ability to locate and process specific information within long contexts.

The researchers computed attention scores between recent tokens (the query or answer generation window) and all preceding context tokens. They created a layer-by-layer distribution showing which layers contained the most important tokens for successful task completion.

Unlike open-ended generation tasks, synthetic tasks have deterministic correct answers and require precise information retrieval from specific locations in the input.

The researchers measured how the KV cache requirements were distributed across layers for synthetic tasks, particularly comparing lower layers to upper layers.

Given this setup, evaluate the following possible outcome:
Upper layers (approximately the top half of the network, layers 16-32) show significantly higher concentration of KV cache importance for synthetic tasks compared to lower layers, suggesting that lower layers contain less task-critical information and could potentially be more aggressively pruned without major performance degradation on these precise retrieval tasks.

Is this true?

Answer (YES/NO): YES